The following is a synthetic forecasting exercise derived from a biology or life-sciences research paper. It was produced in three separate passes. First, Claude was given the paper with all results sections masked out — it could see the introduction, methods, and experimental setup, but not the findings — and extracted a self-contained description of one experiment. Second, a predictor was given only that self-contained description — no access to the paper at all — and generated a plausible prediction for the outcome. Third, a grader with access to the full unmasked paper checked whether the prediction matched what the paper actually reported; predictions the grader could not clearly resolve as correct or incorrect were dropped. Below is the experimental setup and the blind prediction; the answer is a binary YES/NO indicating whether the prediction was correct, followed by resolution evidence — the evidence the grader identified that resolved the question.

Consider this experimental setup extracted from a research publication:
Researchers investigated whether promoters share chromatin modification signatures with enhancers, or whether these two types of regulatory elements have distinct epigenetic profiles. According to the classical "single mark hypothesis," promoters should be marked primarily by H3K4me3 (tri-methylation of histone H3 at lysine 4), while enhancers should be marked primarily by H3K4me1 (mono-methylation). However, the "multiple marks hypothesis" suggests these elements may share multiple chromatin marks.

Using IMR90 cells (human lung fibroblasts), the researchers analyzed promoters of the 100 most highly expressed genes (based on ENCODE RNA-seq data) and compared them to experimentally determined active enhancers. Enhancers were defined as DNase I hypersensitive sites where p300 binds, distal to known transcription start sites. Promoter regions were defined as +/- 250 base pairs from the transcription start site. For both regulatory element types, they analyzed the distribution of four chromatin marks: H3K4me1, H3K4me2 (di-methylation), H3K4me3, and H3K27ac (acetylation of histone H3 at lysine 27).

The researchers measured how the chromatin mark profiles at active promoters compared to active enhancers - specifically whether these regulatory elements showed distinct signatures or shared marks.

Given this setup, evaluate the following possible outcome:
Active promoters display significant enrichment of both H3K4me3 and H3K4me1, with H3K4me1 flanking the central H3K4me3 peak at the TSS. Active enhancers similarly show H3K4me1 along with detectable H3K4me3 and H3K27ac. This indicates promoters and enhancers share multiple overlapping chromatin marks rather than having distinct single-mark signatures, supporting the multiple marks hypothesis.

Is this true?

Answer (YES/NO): NO